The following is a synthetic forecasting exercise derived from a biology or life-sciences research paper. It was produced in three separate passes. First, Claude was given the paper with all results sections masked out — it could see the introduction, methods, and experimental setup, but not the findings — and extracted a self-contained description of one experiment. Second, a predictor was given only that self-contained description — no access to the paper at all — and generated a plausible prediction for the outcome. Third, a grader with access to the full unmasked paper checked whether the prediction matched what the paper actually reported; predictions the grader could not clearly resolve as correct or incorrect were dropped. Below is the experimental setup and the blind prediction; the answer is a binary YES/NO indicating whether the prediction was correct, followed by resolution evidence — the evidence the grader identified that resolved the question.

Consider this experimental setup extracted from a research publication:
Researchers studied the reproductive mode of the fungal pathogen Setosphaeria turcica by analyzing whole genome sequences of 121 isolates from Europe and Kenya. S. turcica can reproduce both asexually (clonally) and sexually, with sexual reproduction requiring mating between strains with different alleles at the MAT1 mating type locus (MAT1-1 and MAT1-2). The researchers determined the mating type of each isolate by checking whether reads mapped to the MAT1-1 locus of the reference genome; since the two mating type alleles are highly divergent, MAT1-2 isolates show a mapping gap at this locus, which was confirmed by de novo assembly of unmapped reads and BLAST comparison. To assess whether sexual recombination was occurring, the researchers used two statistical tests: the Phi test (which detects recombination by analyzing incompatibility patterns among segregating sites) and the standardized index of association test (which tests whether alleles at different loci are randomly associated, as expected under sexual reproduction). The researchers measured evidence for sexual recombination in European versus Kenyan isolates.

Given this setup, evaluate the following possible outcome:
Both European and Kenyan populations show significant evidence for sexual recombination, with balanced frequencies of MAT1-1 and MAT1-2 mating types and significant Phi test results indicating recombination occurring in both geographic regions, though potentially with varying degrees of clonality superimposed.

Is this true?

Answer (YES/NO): NO